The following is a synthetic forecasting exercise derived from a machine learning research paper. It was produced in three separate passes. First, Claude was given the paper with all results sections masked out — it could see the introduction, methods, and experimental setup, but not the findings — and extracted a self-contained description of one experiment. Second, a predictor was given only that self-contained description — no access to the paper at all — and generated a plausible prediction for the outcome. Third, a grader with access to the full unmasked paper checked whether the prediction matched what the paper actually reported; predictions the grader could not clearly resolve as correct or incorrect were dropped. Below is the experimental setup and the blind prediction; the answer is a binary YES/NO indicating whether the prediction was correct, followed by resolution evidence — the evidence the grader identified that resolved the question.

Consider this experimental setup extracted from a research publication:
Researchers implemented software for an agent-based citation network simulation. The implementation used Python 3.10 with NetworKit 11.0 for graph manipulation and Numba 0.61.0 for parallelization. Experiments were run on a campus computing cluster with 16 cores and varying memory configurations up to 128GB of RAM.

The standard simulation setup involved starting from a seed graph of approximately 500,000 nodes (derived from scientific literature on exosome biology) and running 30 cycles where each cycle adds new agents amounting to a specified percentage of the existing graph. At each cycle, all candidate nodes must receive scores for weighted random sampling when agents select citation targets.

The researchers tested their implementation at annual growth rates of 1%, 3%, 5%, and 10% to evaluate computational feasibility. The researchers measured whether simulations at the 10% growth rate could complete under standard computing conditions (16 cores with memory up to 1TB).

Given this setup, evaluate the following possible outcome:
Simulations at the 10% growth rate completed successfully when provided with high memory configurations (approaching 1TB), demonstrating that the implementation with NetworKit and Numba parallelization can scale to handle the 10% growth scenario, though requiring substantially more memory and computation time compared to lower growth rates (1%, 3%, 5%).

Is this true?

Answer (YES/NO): NO